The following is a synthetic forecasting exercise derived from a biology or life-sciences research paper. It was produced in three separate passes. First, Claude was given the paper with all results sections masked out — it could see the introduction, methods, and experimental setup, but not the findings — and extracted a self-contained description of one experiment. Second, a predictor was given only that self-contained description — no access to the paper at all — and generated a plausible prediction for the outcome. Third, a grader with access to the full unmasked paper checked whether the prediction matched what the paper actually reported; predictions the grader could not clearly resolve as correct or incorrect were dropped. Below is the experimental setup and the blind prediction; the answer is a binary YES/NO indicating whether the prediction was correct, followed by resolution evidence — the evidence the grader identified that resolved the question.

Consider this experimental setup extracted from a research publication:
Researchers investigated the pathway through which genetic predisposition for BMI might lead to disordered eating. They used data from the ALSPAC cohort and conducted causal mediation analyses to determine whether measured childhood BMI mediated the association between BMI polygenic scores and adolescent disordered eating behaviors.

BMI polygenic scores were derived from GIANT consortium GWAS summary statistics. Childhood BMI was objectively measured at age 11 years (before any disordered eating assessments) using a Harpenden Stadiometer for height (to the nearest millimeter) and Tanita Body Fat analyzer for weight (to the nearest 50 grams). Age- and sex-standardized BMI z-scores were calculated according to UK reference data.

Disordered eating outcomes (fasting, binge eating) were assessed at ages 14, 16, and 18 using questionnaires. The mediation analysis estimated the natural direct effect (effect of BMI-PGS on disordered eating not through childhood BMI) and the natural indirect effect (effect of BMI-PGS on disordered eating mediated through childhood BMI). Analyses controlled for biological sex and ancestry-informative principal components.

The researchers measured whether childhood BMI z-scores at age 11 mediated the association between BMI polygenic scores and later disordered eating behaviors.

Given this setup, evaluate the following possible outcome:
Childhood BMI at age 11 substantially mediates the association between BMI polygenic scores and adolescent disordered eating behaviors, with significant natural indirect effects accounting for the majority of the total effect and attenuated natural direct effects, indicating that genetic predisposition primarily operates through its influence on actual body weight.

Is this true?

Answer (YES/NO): NO